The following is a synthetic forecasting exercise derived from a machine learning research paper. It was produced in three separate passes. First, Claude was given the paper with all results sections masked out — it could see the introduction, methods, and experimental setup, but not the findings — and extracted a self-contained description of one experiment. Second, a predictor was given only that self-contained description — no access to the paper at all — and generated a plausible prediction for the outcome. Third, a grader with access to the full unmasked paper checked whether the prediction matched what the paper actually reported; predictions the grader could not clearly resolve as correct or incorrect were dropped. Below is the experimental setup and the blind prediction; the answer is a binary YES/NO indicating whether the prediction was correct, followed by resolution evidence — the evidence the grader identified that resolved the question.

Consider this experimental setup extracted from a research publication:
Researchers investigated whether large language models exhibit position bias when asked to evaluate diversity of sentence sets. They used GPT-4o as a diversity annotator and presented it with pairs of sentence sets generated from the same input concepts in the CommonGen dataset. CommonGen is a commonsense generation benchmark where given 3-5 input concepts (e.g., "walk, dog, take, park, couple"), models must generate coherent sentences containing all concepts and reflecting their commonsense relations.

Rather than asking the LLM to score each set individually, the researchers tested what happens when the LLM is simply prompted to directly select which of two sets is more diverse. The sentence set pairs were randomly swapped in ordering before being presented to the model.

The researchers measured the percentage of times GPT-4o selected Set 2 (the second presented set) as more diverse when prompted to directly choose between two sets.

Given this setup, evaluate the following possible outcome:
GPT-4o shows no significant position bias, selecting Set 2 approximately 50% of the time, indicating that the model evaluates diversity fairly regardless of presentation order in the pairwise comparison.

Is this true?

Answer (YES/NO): NO